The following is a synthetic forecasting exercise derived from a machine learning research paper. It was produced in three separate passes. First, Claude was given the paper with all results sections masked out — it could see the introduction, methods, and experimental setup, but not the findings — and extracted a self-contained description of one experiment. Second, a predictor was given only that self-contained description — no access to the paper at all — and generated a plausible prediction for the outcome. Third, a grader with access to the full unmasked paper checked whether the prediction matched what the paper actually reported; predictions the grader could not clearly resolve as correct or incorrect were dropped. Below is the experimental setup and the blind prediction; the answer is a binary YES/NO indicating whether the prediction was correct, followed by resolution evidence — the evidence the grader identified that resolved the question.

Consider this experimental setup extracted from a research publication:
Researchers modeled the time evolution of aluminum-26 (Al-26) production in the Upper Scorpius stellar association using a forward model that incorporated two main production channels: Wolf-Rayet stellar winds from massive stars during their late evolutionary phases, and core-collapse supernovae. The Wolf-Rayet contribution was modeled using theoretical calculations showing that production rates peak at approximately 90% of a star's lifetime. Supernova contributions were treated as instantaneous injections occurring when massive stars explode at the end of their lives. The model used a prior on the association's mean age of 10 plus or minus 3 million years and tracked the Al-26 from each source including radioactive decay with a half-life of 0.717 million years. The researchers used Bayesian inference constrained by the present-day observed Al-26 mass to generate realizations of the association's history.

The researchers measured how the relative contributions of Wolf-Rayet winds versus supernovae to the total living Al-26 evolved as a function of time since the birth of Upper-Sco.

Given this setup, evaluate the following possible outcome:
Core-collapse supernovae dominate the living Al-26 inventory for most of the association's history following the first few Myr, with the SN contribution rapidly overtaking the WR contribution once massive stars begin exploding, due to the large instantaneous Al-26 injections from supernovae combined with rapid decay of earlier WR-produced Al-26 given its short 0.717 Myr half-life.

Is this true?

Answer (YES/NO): NO